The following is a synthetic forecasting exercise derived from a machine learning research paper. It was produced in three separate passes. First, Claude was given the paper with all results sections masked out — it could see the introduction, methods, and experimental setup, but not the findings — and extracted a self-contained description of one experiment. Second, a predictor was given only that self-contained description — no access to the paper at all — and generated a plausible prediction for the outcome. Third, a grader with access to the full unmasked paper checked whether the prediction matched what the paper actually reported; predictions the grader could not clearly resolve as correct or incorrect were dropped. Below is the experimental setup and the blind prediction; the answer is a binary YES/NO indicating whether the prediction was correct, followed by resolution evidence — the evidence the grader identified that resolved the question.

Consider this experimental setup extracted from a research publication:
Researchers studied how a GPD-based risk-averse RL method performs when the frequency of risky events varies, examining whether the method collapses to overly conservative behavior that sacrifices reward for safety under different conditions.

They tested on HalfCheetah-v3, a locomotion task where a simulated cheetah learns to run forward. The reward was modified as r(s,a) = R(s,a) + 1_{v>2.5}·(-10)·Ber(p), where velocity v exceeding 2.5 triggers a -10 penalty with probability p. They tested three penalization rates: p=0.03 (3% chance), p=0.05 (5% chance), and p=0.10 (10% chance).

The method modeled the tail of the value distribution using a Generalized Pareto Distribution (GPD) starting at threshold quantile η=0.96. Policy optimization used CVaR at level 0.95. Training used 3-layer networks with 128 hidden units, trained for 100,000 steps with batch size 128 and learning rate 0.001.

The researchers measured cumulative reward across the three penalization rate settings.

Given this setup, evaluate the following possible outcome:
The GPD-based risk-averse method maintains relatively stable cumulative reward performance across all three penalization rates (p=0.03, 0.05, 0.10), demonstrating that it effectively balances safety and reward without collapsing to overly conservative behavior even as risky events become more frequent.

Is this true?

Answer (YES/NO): NO